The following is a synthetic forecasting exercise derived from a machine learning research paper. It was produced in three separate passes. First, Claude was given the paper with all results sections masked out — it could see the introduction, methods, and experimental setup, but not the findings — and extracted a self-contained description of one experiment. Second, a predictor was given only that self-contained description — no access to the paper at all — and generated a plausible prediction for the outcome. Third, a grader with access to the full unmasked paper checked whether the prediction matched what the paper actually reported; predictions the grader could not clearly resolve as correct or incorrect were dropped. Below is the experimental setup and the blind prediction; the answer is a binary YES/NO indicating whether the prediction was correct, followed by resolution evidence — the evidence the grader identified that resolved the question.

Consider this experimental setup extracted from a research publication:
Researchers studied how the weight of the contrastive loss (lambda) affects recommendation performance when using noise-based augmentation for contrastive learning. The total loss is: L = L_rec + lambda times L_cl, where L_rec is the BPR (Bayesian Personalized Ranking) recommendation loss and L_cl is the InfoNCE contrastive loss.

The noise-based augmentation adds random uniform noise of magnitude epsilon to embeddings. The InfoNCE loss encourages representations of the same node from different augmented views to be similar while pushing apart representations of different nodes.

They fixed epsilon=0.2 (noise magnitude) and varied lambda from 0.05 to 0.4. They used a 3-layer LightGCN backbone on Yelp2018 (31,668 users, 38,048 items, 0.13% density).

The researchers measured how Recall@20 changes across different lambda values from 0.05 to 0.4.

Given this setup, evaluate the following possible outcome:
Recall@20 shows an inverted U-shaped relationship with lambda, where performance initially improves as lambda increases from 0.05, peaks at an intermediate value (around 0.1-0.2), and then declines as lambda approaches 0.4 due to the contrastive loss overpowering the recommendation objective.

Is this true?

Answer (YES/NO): YES